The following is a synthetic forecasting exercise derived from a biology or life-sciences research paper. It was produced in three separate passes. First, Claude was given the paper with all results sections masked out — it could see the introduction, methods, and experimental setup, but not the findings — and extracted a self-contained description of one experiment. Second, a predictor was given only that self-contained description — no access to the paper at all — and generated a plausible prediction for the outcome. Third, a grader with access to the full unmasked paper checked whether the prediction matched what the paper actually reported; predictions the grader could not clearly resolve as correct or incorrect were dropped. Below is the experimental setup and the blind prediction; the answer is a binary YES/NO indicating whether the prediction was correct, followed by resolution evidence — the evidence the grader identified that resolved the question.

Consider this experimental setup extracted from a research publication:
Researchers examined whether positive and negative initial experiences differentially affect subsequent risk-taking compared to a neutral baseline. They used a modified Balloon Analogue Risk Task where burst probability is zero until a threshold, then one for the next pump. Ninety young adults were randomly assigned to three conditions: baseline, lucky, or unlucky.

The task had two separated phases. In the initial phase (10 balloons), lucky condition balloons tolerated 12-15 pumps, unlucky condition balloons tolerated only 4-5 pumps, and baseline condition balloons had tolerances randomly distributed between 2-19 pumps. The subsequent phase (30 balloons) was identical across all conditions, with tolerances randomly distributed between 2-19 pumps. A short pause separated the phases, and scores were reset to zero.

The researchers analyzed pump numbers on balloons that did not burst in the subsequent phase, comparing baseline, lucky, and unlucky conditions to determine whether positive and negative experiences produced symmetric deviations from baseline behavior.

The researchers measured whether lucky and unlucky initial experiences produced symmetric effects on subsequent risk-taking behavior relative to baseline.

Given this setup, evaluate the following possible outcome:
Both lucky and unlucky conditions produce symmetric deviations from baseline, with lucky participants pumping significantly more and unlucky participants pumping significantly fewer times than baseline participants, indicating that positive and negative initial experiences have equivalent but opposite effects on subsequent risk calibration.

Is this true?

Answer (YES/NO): NO